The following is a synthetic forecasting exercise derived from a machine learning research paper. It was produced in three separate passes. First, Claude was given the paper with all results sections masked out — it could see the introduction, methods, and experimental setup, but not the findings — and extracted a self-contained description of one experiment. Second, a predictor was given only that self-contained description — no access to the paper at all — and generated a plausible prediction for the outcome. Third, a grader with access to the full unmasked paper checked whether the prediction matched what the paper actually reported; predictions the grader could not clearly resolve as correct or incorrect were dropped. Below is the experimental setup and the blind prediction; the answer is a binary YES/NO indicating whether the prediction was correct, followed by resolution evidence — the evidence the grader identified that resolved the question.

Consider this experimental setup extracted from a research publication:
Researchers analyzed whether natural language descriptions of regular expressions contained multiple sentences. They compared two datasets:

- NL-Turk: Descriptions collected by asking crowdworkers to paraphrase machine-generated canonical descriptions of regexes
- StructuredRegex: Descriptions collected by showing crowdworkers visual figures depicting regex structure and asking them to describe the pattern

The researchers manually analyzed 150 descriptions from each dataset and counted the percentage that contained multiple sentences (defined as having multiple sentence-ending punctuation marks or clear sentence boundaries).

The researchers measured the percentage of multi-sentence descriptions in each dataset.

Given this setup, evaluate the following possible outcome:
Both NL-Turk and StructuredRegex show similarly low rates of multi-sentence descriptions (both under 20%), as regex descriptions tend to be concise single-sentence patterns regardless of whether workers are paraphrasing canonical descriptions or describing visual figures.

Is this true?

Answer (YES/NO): NO